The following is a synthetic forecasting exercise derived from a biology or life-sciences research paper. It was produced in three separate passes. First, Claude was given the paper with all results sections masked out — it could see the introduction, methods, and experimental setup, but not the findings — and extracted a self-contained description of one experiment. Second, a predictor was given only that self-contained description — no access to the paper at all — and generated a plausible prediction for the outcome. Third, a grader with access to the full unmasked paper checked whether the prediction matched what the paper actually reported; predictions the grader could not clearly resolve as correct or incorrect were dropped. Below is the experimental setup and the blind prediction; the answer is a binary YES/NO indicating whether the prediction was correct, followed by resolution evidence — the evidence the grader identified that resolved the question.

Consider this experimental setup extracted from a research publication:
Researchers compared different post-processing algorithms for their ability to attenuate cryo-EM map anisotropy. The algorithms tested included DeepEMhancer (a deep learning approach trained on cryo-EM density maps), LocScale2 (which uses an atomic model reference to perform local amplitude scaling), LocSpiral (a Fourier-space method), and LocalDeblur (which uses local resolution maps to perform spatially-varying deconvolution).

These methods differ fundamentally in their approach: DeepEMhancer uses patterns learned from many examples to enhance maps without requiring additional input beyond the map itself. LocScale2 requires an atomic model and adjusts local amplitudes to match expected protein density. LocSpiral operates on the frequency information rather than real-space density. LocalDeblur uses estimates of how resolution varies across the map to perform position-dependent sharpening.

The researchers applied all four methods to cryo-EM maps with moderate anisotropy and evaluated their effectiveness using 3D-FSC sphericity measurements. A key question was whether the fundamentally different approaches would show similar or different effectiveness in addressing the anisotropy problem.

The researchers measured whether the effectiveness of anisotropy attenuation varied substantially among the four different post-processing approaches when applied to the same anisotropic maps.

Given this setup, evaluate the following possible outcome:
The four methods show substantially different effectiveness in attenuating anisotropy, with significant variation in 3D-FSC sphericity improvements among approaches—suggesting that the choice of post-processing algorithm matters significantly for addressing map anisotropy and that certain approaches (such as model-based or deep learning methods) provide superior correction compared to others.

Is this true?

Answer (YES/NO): YES